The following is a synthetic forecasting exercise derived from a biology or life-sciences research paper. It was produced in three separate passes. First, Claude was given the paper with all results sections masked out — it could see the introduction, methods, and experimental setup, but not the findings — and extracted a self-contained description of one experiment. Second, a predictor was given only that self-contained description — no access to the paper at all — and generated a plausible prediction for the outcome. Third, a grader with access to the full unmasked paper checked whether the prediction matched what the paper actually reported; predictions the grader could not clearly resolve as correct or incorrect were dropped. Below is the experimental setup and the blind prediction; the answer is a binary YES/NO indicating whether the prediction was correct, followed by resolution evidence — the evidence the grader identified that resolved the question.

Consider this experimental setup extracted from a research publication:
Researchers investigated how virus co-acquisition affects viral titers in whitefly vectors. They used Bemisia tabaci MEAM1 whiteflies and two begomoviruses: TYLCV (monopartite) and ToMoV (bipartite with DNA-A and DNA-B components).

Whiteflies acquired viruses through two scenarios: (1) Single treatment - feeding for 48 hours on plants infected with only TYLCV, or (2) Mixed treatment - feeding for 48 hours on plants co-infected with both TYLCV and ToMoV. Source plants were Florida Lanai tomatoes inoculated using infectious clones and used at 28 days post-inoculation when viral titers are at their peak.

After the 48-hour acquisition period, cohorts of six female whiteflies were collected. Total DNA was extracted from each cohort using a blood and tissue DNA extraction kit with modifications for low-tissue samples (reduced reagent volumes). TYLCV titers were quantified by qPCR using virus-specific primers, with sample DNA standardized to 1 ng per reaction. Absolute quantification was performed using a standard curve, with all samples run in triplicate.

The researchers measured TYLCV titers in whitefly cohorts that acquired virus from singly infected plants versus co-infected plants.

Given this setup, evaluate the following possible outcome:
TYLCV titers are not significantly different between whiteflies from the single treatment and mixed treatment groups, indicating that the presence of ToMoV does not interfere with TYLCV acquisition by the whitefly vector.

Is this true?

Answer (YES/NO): YES